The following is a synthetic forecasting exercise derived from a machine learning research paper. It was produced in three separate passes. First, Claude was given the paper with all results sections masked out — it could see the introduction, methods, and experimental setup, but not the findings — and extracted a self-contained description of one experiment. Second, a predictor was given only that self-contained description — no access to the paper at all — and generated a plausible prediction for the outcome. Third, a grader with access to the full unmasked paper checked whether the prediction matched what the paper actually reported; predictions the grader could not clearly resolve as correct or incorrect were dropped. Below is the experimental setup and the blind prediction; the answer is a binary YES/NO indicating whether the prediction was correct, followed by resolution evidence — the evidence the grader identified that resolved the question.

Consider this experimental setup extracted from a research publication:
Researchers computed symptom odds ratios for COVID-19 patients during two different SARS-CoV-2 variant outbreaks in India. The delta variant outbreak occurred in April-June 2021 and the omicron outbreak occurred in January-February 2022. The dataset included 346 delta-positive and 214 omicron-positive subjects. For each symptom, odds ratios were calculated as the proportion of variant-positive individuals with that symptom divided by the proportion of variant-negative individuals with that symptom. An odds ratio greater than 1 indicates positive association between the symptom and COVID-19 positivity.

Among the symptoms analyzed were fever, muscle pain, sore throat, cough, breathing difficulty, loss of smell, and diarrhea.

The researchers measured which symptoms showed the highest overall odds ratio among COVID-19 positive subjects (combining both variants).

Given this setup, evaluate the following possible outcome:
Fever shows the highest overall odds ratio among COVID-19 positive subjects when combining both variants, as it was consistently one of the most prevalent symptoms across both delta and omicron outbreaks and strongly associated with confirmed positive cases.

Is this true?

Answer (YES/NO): NO